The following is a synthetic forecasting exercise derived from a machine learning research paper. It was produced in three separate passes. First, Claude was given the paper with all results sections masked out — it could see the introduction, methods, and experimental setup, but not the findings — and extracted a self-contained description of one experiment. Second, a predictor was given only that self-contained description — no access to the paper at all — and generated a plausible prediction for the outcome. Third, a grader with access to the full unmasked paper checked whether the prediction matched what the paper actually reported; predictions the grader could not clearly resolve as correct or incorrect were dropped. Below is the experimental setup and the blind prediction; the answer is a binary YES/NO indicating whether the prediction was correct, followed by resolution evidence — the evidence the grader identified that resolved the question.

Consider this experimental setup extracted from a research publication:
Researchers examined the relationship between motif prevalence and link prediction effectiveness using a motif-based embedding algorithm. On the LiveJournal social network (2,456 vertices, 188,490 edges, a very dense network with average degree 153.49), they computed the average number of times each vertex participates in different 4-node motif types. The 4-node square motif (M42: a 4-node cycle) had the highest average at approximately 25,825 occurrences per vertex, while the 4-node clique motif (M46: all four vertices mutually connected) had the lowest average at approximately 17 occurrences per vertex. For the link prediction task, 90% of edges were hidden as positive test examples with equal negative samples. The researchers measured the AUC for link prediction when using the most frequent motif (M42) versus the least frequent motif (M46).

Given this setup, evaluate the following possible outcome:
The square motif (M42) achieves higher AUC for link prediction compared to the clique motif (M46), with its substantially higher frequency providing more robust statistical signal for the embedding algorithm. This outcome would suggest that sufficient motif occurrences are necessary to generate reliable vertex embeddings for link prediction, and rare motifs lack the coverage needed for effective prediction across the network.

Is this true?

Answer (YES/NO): YES